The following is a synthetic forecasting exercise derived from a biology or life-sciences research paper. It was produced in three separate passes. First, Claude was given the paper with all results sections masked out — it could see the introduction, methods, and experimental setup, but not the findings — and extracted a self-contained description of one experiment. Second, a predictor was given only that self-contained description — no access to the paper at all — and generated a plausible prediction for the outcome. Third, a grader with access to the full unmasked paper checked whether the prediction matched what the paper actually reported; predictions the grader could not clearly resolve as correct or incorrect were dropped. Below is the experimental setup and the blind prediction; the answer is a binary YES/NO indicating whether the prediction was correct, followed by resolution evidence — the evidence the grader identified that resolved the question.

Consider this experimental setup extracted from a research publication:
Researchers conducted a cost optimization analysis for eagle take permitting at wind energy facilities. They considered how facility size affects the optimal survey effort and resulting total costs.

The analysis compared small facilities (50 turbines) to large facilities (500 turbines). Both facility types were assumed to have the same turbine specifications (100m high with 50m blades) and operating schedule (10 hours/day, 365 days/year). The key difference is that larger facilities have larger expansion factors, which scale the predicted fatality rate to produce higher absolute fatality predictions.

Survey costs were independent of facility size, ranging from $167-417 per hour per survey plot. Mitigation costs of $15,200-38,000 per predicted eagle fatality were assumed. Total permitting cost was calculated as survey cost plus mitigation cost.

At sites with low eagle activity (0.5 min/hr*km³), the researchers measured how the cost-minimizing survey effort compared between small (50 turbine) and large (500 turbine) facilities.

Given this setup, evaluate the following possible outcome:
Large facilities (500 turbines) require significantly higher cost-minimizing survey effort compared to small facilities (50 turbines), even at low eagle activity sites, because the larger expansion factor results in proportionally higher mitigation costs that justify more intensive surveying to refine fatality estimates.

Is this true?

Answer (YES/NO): YES